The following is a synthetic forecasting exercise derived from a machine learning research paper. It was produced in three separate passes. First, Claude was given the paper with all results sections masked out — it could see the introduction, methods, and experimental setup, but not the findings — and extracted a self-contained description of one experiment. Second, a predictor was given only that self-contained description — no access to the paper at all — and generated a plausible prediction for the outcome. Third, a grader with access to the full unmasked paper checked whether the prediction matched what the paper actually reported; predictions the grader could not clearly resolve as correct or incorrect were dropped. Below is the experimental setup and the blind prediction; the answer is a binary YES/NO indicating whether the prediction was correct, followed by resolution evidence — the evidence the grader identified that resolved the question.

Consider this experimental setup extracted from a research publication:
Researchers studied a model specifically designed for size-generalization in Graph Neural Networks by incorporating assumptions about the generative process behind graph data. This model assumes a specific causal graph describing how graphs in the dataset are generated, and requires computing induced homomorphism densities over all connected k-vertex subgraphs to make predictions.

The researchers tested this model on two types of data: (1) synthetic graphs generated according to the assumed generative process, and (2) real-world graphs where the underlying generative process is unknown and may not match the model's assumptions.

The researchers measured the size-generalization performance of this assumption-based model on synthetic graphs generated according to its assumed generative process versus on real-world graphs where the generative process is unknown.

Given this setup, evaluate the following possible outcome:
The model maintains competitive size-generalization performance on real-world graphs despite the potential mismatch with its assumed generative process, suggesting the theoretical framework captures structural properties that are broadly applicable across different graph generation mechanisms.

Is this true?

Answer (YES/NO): NO